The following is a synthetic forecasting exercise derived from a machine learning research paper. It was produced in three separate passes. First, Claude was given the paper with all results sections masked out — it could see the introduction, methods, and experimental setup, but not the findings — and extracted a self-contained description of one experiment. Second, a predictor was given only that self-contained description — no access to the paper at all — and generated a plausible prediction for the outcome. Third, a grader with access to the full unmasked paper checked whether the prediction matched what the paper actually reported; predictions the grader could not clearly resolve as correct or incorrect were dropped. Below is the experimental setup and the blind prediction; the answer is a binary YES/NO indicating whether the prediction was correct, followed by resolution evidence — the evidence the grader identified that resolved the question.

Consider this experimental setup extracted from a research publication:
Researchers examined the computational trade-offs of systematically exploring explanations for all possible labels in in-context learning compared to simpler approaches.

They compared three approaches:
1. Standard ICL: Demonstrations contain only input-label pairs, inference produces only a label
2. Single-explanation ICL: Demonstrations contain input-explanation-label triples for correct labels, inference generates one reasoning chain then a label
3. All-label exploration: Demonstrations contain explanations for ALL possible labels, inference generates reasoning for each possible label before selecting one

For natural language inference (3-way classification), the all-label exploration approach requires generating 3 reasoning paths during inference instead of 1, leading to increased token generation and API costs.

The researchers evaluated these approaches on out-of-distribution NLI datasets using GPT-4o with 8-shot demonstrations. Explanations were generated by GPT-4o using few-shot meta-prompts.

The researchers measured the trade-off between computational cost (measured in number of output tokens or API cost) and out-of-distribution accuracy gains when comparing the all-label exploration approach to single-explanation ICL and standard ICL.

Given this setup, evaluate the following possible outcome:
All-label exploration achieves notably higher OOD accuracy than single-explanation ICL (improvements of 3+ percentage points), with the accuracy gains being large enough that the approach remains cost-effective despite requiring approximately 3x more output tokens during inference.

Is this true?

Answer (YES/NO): NO